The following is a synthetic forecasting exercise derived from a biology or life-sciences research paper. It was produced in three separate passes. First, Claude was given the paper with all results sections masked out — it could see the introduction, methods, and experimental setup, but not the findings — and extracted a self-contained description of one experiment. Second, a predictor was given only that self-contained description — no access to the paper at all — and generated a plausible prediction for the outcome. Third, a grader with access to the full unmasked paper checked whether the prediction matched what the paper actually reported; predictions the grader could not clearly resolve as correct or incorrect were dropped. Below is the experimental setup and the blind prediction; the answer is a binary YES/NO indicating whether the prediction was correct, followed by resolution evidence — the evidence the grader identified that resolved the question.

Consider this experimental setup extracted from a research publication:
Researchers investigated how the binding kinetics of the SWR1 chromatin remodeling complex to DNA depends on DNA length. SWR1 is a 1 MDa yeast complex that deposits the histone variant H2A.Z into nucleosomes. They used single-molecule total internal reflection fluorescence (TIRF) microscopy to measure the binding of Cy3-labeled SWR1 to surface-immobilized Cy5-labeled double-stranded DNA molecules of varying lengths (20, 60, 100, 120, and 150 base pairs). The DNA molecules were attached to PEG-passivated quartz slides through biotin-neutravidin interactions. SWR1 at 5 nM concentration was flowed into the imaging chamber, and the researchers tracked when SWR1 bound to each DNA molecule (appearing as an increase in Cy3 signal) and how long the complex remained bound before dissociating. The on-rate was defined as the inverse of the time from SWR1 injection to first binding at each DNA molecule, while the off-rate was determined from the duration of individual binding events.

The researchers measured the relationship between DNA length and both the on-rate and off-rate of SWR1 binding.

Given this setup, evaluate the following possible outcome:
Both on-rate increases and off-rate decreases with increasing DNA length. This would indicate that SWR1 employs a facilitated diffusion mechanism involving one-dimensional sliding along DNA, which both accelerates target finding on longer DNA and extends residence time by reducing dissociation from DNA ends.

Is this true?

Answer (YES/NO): NO